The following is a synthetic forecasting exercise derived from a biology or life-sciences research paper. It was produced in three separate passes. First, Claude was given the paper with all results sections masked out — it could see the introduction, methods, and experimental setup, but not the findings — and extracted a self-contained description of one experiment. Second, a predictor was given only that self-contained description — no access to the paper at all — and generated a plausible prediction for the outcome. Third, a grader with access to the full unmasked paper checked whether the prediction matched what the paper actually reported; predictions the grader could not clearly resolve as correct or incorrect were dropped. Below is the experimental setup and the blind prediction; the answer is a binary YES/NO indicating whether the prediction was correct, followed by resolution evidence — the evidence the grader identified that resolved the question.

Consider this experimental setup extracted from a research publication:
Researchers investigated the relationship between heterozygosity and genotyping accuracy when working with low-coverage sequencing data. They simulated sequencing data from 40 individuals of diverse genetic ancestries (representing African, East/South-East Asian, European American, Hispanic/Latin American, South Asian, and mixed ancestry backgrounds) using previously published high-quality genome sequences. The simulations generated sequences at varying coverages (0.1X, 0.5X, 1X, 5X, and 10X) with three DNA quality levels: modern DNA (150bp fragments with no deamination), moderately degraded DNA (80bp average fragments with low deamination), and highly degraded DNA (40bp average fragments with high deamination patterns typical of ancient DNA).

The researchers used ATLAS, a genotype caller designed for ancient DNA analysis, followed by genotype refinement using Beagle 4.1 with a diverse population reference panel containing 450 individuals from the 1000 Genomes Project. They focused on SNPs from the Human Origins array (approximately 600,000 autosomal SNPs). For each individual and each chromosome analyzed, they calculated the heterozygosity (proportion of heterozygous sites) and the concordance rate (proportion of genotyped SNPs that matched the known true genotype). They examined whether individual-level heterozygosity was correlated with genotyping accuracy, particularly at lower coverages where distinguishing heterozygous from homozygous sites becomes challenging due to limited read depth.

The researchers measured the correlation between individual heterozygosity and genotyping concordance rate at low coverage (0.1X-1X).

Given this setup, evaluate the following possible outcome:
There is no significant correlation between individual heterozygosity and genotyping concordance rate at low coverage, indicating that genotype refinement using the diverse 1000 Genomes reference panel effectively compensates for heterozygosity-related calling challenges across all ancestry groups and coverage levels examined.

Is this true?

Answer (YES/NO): NO